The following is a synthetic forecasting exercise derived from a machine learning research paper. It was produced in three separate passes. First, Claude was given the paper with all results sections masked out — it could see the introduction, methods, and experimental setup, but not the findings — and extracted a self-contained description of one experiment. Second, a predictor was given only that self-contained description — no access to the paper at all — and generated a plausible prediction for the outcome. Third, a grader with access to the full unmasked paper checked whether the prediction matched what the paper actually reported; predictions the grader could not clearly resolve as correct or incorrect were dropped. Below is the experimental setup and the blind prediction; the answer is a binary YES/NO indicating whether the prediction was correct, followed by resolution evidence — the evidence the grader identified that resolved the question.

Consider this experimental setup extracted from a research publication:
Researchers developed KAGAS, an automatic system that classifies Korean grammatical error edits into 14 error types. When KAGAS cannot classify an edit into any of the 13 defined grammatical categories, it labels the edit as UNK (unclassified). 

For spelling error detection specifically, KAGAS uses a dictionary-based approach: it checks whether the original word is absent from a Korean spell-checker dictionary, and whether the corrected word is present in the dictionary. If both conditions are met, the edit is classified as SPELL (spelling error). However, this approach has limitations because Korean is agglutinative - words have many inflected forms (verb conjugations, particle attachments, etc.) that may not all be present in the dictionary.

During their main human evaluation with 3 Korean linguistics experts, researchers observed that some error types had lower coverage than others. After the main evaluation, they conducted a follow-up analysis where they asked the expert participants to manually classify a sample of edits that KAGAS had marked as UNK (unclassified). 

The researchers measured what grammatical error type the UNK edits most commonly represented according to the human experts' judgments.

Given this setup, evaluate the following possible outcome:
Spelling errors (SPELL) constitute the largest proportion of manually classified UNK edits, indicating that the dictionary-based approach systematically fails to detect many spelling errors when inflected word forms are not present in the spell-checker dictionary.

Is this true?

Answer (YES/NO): YES